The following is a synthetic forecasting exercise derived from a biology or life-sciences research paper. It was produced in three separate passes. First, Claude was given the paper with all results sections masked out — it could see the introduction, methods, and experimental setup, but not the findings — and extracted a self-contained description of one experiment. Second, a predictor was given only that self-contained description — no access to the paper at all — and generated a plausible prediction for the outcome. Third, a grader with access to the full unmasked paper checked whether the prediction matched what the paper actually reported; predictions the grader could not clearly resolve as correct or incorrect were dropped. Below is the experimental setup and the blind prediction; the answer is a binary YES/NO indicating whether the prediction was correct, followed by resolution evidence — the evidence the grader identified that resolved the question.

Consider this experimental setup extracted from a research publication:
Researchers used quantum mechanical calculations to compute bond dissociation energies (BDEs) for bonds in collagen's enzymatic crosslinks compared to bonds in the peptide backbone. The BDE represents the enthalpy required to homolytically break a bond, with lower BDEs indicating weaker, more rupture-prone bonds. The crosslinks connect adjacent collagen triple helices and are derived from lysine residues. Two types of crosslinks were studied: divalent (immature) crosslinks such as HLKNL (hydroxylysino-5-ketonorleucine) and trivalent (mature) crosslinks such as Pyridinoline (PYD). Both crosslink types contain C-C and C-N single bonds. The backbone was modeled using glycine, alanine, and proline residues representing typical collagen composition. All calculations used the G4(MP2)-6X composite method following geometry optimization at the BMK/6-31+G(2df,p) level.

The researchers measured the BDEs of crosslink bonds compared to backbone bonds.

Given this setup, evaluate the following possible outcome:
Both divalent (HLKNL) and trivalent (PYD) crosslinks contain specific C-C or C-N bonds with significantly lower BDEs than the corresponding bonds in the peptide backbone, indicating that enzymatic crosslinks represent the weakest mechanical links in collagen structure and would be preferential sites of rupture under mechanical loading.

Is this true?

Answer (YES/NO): YES